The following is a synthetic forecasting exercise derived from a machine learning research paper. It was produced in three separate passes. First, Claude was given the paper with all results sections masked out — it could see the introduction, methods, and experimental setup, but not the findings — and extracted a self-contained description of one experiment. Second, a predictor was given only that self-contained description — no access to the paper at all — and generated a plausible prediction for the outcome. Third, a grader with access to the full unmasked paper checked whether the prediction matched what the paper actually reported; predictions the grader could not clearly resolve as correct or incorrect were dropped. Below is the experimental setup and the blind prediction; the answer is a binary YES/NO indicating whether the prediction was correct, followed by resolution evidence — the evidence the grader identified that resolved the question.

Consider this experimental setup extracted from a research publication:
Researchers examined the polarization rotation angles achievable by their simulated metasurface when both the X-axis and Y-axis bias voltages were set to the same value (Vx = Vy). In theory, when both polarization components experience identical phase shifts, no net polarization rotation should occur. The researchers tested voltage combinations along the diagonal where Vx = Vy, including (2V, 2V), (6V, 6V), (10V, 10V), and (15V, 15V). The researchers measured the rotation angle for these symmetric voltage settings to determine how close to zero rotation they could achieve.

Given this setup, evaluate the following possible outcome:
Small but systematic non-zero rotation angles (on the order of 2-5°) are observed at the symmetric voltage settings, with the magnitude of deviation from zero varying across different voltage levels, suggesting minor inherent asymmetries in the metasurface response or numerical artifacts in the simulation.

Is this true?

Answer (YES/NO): NO